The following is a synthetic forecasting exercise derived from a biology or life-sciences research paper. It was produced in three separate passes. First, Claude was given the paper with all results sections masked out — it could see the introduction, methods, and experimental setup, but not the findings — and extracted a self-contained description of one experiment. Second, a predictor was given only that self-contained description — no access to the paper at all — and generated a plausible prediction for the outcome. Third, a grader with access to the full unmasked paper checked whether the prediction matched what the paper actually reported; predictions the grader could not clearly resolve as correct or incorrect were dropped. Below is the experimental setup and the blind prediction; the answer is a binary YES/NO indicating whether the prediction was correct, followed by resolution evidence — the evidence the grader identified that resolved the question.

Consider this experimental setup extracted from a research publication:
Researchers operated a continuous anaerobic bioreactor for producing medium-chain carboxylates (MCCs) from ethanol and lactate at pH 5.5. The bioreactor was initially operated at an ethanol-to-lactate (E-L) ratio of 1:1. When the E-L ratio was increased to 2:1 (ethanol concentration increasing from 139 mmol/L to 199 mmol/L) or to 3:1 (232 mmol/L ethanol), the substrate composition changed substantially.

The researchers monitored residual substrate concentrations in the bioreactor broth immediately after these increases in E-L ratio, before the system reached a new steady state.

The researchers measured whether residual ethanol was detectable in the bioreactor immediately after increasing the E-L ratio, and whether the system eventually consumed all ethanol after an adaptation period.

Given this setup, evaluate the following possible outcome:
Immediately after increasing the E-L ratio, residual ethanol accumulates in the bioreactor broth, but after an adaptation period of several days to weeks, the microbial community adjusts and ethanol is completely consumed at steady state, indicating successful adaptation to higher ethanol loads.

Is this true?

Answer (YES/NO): YES